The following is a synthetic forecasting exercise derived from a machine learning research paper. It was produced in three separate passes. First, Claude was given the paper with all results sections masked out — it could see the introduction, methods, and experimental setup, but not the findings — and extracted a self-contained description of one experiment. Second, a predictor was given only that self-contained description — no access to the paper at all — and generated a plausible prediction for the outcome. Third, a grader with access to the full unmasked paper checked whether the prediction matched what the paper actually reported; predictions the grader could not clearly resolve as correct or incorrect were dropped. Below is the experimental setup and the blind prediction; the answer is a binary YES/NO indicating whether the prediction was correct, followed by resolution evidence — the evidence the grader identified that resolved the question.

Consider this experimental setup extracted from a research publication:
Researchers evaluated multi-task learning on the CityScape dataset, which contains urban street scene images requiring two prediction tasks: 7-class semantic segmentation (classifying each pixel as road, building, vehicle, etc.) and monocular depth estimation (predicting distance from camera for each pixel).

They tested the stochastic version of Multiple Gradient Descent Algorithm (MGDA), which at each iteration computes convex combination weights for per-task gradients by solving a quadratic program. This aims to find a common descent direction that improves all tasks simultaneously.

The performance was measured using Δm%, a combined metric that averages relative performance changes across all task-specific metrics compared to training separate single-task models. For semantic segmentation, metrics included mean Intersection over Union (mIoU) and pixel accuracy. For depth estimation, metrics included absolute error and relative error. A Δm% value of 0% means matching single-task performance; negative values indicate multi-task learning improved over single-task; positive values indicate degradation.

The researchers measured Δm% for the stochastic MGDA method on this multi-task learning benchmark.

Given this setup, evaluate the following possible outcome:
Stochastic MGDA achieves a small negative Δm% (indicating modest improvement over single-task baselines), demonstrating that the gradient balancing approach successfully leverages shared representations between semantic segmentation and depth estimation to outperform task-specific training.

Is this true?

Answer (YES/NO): NO